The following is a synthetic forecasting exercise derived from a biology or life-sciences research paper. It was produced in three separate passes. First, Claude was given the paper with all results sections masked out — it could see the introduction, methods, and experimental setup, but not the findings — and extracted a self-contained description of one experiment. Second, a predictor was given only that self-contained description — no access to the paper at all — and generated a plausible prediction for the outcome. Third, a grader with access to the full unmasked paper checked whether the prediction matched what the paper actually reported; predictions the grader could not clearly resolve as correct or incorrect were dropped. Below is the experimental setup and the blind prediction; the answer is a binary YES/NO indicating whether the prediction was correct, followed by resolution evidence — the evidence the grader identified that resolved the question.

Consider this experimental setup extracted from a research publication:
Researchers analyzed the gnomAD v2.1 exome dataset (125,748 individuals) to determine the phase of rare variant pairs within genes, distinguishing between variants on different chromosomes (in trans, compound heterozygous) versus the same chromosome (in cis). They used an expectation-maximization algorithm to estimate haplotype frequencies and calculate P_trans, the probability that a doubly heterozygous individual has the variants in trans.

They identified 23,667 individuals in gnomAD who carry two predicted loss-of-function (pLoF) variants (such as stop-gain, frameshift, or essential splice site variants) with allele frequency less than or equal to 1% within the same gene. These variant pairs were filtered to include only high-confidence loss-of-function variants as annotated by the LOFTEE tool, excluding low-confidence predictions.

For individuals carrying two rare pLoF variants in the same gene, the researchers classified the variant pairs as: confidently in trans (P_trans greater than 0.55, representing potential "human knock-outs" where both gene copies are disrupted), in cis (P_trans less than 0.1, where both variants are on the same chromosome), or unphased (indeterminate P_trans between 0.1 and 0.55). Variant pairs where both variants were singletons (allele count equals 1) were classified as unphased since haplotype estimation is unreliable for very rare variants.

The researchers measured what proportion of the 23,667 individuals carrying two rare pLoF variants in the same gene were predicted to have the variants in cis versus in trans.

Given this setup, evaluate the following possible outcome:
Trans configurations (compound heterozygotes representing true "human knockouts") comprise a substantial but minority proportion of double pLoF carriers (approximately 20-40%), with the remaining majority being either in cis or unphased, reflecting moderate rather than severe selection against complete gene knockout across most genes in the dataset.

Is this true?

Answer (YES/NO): NO